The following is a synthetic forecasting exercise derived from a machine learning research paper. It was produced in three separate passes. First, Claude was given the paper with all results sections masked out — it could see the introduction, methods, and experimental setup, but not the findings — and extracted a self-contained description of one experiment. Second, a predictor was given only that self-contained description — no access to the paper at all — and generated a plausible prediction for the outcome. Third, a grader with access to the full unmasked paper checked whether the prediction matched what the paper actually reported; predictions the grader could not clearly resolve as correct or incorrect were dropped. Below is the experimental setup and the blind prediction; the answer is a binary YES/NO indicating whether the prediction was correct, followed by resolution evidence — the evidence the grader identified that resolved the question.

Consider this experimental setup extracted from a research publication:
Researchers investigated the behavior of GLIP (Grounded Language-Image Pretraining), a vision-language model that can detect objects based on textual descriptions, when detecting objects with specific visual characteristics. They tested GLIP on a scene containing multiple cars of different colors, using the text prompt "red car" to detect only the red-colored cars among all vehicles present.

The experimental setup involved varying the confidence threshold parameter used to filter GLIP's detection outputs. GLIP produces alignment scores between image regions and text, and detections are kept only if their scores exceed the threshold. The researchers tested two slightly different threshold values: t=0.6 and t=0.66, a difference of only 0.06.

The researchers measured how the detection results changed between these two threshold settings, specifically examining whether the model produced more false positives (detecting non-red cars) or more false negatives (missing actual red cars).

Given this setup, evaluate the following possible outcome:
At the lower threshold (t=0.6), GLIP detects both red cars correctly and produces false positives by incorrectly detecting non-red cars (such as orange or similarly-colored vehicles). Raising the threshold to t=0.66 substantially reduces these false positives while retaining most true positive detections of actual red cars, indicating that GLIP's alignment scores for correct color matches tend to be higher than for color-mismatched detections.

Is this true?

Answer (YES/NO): NO